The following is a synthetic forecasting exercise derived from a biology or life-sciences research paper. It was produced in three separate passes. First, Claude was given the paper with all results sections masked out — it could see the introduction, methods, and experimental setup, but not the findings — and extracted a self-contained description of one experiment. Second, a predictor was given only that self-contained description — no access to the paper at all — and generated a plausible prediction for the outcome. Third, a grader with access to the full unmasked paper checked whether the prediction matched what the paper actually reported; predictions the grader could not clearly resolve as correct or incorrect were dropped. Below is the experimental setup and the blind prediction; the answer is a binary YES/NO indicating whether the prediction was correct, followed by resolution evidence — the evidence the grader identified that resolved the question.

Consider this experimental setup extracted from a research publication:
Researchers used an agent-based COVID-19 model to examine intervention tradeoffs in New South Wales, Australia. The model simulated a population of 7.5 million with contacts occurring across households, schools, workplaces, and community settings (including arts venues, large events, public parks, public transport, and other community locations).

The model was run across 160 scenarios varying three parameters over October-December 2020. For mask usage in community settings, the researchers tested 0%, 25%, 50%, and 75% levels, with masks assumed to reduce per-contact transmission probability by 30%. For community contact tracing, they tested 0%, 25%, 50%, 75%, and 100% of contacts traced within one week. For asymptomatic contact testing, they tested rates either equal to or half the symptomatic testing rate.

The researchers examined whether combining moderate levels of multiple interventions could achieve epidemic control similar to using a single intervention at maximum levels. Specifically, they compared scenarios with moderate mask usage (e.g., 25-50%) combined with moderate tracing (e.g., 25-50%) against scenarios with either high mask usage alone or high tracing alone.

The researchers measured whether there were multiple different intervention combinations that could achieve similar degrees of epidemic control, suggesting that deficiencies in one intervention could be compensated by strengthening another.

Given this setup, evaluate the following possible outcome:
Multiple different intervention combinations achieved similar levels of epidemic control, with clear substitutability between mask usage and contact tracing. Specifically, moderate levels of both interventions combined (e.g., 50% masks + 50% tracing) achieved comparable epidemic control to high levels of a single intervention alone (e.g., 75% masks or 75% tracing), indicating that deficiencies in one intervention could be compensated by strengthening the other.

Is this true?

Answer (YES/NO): NO